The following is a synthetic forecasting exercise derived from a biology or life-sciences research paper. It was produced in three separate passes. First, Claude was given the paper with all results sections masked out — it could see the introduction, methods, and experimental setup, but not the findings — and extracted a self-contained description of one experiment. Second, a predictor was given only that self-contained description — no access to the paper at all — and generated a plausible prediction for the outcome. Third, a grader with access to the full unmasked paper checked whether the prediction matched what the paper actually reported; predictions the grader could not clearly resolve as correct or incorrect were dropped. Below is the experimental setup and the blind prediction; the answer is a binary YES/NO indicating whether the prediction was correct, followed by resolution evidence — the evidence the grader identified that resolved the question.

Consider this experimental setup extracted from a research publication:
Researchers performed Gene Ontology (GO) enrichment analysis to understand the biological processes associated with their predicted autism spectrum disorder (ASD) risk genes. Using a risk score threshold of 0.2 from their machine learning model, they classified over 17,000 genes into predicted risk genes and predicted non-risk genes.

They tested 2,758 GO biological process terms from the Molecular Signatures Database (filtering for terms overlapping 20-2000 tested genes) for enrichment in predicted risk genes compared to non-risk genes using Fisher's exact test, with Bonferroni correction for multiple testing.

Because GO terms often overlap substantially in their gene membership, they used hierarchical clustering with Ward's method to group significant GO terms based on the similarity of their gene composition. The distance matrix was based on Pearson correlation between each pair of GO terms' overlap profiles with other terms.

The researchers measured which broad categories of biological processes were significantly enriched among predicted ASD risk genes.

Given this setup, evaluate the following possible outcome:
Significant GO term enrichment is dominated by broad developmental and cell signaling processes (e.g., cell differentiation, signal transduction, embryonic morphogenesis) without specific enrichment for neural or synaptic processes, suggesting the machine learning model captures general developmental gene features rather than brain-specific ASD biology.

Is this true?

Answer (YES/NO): NO